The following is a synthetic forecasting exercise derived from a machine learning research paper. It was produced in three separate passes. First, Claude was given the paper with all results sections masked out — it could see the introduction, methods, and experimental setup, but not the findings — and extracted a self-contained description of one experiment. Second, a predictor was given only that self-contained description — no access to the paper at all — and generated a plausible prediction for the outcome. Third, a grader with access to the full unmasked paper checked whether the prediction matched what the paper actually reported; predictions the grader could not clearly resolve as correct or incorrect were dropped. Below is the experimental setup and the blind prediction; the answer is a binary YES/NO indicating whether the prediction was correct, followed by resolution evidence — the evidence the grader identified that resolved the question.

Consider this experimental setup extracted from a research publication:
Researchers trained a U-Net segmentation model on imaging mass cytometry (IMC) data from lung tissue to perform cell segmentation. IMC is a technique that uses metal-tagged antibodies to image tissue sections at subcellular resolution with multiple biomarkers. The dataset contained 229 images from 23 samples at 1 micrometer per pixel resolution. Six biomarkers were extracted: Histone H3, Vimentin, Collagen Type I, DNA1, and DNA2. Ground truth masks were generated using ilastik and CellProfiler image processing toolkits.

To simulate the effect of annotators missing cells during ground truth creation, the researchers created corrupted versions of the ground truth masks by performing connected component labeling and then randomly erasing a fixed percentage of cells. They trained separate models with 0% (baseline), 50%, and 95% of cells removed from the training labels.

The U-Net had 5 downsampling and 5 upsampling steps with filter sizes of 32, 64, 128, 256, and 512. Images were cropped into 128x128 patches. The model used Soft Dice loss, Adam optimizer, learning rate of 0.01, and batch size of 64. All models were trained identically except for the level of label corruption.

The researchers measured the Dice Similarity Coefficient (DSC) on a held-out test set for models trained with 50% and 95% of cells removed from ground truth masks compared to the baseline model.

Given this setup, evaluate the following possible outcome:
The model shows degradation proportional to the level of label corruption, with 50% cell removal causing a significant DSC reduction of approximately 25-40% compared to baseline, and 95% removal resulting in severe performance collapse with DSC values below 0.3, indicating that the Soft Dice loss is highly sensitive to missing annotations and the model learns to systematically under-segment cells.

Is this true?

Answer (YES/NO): NO